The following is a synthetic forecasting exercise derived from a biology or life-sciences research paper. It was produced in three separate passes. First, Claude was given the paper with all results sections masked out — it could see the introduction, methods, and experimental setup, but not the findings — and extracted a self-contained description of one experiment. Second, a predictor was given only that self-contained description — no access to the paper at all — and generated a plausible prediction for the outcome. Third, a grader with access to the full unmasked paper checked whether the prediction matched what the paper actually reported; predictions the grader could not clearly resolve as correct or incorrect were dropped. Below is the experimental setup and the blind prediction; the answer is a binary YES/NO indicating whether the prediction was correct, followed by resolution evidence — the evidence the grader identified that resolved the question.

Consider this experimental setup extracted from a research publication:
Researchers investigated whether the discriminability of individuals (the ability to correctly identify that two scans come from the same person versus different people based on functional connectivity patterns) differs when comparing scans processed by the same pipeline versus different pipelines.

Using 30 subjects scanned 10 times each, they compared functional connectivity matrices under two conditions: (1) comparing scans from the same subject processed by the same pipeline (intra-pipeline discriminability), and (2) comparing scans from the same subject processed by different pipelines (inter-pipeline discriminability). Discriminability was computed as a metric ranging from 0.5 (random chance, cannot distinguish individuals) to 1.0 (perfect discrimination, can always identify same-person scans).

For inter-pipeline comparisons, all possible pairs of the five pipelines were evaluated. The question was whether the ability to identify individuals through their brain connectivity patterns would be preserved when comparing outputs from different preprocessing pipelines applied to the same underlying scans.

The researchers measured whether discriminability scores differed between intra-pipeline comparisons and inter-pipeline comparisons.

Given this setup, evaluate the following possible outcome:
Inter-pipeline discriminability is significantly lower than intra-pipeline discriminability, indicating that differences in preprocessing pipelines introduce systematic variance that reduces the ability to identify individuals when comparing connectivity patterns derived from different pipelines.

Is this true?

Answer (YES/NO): NO